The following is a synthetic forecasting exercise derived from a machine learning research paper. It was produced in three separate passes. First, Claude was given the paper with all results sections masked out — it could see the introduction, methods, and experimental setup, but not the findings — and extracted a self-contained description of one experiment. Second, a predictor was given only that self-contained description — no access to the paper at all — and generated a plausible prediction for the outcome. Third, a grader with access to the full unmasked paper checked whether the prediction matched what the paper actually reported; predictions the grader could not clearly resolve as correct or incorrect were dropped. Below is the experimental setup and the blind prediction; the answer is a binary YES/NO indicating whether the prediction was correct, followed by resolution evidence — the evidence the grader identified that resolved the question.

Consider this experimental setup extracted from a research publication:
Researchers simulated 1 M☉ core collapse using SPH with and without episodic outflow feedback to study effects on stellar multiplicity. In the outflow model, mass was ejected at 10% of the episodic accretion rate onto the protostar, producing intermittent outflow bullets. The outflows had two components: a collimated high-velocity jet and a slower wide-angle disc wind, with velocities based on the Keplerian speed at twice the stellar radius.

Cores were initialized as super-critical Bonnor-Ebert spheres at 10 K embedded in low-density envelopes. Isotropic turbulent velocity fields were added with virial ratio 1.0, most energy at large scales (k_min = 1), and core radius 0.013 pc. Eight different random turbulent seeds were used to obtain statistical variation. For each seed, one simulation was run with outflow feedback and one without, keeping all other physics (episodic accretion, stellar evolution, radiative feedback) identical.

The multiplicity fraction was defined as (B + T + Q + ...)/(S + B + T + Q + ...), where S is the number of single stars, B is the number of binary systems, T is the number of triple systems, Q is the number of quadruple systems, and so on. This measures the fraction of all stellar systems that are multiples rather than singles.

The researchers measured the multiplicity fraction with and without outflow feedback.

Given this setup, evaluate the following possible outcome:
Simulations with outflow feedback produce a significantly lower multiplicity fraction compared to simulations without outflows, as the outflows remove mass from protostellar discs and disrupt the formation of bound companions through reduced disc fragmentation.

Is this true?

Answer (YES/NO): NO